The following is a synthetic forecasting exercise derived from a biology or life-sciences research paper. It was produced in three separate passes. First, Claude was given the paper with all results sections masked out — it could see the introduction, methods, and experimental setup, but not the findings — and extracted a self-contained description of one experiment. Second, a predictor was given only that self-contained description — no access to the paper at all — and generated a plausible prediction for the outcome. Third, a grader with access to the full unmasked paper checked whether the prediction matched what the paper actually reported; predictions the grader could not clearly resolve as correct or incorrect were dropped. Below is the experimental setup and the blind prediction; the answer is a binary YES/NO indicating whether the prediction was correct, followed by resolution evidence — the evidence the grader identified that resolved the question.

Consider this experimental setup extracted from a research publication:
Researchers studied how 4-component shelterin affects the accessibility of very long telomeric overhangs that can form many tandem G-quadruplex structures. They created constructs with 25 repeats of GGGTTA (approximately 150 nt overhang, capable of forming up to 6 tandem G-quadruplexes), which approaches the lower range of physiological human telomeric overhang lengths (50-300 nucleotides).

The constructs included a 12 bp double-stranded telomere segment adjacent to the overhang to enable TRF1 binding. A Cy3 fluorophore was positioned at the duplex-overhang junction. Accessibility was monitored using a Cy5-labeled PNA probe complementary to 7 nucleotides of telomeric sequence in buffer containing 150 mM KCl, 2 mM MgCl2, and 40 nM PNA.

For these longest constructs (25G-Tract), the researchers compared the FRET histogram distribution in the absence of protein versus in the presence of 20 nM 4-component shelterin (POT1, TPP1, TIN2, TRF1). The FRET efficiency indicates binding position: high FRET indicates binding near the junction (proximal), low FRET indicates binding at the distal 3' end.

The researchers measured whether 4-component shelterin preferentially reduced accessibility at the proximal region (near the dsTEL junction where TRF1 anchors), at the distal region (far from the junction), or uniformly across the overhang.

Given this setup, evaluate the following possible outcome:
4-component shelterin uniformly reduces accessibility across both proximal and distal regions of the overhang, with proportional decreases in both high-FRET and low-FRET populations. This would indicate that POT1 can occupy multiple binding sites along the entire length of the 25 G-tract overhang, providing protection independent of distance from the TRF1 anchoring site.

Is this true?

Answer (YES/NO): NO